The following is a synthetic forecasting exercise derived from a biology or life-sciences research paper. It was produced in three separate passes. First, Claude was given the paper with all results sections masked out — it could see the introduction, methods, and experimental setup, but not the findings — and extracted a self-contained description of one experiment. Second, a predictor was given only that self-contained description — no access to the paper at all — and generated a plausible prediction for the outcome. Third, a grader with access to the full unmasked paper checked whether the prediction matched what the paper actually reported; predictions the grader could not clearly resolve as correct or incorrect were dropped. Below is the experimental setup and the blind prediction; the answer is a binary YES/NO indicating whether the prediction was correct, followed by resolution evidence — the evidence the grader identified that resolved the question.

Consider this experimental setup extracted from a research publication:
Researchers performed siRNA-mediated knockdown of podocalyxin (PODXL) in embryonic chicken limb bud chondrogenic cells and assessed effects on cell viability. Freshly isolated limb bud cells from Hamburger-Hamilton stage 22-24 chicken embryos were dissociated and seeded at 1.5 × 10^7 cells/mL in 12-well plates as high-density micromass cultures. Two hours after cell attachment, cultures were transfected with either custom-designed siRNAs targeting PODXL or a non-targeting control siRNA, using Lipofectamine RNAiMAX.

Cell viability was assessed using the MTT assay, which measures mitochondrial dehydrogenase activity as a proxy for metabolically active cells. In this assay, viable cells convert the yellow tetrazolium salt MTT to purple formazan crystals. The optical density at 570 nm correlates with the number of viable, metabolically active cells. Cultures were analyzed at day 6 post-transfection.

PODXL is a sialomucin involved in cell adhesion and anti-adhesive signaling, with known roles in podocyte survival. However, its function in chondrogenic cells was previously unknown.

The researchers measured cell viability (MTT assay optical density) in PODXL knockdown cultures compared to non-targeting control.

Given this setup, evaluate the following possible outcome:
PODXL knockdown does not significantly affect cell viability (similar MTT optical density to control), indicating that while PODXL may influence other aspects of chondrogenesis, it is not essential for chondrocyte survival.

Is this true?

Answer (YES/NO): YES